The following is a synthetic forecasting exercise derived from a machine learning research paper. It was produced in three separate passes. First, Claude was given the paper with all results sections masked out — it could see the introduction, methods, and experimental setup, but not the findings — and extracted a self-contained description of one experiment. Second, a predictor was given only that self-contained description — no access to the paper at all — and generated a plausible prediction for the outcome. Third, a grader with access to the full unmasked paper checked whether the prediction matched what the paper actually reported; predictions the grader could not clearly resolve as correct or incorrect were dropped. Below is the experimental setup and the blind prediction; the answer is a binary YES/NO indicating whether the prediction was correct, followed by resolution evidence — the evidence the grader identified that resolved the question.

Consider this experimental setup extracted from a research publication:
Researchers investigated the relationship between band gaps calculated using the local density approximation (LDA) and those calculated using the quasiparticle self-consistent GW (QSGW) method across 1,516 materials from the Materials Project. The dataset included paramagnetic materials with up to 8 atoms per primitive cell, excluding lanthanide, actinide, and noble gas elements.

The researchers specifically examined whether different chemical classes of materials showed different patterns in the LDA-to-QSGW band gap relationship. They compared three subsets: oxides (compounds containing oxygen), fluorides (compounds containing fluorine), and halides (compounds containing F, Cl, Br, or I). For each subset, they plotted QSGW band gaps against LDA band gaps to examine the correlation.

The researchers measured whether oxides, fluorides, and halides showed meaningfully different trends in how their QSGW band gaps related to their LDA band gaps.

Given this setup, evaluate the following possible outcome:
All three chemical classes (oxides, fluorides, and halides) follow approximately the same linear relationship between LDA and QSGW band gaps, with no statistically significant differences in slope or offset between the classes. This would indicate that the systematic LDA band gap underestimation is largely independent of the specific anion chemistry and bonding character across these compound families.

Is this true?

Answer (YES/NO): YES